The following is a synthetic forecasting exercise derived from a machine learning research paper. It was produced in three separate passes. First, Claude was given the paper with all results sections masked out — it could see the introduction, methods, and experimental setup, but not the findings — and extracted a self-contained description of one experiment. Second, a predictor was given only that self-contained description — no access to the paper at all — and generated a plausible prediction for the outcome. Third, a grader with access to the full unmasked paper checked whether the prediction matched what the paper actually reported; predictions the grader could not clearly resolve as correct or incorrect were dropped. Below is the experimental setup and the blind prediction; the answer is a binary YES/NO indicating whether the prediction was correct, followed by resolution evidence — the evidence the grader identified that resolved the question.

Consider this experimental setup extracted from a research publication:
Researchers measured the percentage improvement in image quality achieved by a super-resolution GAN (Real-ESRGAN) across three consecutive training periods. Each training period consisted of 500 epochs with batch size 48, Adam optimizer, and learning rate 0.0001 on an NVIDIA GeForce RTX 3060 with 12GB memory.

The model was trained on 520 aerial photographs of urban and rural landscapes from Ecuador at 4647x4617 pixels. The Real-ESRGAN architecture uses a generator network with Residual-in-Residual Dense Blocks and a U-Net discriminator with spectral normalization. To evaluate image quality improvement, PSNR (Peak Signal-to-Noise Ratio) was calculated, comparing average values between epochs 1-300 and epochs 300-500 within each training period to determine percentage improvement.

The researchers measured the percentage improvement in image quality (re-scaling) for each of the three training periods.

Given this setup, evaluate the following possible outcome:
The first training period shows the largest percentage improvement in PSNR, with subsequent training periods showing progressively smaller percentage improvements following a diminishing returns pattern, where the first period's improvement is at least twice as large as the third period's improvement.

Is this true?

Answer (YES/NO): NO